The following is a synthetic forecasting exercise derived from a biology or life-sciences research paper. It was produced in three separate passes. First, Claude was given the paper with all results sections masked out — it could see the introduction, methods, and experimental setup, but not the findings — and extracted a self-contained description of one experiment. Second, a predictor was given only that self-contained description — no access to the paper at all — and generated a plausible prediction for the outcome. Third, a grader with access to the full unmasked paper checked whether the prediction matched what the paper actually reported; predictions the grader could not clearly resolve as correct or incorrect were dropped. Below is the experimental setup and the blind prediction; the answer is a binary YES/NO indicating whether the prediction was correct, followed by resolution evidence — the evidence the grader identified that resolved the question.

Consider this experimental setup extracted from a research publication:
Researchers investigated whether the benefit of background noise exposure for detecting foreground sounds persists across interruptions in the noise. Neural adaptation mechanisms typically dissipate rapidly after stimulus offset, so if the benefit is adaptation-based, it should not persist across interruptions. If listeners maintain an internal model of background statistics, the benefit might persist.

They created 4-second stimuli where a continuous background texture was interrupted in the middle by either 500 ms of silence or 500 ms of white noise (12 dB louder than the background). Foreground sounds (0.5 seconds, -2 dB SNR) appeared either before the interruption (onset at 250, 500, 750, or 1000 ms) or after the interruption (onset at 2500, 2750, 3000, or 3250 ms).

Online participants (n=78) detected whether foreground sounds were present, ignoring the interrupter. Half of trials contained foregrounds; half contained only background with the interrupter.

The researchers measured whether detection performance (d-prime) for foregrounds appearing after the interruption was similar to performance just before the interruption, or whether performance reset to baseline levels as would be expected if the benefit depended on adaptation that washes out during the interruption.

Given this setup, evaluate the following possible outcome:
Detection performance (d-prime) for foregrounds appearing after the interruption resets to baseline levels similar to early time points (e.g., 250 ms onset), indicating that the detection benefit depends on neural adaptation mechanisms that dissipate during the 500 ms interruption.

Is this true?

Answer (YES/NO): NO